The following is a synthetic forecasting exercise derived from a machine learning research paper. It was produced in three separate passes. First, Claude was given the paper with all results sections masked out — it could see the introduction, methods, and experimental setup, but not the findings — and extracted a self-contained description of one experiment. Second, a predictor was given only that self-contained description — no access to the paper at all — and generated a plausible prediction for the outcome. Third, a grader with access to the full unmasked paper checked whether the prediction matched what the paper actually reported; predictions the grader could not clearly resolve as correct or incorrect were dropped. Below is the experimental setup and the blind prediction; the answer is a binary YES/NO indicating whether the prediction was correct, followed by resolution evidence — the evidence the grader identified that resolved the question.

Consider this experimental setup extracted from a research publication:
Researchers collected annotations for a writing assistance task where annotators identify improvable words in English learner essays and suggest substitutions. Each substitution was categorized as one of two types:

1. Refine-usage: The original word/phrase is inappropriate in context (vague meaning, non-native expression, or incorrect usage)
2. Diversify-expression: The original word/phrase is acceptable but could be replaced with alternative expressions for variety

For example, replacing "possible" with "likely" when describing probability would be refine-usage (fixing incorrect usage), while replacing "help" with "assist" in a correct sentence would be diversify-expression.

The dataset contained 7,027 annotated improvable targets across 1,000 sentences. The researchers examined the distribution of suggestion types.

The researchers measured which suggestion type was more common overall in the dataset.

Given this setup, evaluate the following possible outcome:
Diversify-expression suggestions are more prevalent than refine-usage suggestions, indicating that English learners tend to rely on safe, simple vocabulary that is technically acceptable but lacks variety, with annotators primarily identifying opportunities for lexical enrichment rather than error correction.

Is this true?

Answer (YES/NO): NO